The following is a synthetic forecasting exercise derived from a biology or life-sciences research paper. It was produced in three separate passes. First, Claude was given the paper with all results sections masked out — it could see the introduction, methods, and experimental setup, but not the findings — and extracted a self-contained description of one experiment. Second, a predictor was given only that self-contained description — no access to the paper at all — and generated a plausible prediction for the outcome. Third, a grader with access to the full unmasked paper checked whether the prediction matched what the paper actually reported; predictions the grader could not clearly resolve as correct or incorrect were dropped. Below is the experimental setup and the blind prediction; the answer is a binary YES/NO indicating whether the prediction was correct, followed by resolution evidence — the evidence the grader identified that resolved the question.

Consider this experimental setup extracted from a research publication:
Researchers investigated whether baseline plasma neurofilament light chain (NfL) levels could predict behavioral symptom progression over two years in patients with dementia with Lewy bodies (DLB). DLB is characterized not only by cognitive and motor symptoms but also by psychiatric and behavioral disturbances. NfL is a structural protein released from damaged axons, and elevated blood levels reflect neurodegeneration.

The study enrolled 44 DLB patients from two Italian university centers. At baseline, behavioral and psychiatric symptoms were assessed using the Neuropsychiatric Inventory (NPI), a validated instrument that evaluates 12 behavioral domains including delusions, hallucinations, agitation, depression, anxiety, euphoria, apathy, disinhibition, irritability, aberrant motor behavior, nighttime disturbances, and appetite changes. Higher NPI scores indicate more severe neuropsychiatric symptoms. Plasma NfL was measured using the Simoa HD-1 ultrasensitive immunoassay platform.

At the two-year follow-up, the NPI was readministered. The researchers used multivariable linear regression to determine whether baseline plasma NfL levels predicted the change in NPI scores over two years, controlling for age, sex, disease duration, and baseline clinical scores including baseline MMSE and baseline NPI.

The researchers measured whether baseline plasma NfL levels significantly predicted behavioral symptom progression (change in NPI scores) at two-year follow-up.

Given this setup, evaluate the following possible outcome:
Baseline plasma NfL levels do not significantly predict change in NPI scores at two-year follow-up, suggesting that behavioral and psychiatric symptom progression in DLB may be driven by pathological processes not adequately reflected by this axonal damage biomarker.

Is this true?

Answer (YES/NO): YES